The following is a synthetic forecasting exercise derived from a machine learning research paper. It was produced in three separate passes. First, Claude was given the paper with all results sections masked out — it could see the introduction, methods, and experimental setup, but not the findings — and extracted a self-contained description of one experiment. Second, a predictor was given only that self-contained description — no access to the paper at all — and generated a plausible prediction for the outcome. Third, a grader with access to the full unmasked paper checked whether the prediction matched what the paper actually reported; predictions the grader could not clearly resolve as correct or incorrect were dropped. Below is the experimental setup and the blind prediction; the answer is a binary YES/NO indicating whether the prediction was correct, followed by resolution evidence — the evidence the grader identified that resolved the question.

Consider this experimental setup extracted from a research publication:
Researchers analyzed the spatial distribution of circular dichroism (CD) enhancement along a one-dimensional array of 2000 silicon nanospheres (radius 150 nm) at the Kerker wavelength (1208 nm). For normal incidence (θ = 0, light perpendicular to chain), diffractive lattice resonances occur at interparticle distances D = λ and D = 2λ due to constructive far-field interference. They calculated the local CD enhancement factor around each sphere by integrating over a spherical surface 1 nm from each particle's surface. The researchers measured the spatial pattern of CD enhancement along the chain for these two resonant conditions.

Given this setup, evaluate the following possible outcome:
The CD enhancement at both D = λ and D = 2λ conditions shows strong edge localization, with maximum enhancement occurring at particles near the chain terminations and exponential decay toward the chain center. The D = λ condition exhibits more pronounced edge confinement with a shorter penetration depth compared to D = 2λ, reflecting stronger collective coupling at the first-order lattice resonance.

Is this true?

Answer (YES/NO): NO